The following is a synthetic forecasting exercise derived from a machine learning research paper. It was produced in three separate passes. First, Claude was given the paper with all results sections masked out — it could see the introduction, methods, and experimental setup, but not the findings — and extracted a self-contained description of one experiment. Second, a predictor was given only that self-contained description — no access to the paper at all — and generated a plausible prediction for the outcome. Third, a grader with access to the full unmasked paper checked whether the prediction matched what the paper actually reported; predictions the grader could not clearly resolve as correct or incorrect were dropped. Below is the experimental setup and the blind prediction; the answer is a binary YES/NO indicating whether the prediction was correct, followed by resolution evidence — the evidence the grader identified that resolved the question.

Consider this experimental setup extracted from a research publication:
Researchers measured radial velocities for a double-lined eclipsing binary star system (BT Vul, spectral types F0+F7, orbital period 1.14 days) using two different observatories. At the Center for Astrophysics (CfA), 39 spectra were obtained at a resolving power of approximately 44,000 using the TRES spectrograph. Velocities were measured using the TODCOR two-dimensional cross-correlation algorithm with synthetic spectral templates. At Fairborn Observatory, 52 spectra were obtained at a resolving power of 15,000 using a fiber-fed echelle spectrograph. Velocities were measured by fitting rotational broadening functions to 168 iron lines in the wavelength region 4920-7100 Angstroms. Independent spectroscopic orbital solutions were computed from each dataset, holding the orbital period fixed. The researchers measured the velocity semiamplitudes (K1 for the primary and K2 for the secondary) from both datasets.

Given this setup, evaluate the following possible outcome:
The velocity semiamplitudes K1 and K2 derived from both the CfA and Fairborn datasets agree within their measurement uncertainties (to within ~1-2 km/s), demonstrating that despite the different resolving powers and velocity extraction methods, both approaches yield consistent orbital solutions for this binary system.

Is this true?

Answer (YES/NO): NO